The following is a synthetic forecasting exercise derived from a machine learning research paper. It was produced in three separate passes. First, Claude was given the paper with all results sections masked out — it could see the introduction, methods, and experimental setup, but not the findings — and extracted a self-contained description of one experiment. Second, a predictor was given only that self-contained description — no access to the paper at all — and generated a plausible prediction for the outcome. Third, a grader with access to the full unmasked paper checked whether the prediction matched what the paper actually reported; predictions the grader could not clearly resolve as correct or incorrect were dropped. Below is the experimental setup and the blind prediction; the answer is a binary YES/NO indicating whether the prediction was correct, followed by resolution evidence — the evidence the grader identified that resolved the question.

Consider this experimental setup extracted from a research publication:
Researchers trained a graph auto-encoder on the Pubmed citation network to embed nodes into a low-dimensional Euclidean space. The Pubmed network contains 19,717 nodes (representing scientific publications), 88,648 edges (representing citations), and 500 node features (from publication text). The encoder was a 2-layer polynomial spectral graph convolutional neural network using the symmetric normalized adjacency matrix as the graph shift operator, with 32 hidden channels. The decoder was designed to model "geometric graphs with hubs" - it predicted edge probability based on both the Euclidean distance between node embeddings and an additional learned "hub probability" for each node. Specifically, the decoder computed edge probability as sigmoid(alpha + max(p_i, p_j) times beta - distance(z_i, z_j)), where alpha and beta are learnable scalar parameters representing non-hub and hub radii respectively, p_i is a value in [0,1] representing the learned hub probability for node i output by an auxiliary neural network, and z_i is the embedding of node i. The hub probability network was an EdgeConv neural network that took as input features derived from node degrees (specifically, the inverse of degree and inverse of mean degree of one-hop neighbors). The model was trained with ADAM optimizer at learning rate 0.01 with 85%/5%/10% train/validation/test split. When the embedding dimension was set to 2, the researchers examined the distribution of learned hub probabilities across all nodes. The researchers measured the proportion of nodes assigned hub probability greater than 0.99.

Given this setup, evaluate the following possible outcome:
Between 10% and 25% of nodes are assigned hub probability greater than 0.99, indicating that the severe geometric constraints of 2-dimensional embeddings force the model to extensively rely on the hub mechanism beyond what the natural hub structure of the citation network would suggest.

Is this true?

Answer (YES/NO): YES